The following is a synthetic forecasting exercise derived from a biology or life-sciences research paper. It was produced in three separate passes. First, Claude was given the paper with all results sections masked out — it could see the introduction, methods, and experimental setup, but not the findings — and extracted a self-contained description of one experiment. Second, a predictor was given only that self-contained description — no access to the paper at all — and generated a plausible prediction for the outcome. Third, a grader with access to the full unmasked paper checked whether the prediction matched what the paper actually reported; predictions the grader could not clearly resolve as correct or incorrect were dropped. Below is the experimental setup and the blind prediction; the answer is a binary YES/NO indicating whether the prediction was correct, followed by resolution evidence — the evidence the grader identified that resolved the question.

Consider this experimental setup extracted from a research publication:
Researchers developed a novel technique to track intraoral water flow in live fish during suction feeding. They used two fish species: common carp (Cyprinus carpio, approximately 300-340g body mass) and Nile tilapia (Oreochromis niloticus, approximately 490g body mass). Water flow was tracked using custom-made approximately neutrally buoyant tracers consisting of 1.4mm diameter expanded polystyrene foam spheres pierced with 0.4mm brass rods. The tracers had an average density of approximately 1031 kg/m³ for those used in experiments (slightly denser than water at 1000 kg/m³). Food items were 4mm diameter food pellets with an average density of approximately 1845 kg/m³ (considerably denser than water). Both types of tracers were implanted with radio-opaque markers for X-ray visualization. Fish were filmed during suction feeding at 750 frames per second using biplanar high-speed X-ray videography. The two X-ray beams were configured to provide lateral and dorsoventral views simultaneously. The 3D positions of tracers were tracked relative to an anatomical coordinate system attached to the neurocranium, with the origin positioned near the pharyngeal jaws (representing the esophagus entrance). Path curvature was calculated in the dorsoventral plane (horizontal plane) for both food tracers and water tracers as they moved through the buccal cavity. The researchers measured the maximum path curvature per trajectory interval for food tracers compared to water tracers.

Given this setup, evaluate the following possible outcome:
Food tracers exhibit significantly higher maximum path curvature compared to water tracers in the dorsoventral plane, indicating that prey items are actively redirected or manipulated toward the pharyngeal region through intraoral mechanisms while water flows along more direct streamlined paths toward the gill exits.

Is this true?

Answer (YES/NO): NO